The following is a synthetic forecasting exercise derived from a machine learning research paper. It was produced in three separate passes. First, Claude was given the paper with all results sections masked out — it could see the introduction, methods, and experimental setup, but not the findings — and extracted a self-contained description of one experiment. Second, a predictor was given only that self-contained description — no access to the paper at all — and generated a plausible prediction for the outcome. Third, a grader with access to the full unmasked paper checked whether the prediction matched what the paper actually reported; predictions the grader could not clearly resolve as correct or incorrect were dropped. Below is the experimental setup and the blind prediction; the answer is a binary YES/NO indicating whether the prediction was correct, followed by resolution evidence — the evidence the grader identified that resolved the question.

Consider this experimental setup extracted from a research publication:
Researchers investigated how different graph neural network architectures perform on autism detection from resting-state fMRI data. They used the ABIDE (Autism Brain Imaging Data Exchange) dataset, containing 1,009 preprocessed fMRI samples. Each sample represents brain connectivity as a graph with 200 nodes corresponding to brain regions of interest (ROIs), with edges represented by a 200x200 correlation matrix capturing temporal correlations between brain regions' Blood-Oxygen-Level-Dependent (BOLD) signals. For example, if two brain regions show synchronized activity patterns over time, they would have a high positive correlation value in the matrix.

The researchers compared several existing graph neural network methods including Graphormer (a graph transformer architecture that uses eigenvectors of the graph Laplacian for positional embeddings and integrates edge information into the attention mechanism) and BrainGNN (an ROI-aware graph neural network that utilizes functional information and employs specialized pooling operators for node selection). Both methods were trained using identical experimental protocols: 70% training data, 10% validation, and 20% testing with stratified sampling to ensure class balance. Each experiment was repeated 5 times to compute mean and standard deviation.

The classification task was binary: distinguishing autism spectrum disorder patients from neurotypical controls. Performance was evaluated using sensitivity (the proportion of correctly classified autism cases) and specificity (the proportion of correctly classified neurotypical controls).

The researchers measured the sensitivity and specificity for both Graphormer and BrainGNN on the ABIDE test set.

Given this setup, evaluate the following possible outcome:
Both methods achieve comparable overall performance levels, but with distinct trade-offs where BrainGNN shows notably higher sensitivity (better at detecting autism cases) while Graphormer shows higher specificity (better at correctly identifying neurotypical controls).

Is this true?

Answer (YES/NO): NO